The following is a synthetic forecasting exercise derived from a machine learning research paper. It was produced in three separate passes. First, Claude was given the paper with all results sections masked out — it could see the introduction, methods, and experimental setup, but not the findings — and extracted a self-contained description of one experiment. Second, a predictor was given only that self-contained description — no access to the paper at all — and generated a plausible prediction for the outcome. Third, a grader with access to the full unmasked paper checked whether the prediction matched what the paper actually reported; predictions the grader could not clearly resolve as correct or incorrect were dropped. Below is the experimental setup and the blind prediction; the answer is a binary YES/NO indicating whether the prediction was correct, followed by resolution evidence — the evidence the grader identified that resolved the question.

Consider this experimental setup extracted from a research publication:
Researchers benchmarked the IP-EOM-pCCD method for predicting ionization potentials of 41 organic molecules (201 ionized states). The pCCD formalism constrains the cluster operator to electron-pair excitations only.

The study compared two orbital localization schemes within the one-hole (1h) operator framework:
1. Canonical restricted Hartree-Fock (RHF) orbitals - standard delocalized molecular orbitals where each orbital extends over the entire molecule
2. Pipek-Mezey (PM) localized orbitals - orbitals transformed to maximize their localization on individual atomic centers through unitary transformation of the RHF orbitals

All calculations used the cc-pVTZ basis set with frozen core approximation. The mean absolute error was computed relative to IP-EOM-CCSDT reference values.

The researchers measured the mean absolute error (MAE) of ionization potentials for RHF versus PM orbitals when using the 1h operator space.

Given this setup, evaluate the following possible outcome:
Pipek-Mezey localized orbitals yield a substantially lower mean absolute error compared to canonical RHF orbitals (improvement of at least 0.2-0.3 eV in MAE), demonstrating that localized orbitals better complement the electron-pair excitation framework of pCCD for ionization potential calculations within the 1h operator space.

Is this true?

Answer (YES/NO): NO